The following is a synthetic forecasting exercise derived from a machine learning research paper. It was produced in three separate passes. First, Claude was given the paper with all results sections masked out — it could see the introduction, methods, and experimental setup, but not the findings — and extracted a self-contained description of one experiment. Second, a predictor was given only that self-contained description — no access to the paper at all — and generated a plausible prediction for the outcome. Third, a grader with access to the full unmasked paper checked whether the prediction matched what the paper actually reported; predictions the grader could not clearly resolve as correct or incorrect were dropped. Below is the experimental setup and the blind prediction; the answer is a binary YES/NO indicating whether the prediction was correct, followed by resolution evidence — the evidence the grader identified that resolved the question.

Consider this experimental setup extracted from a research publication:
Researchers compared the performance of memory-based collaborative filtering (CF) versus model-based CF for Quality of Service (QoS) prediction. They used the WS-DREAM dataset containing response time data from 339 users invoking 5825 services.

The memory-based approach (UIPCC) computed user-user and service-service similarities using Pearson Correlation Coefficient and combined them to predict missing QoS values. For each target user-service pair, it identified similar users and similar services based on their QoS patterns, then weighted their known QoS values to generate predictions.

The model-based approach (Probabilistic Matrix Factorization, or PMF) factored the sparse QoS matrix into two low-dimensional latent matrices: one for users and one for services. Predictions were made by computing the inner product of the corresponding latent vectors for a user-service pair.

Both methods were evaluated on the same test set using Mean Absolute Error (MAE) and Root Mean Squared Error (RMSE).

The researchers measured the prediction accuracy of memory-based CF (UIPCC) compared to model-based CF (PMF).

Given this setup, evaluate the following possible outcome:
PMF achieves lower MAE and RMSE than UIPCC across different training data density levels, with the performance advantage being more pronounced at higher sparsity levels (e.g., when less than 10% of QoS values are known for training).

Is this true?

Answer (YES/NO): NO